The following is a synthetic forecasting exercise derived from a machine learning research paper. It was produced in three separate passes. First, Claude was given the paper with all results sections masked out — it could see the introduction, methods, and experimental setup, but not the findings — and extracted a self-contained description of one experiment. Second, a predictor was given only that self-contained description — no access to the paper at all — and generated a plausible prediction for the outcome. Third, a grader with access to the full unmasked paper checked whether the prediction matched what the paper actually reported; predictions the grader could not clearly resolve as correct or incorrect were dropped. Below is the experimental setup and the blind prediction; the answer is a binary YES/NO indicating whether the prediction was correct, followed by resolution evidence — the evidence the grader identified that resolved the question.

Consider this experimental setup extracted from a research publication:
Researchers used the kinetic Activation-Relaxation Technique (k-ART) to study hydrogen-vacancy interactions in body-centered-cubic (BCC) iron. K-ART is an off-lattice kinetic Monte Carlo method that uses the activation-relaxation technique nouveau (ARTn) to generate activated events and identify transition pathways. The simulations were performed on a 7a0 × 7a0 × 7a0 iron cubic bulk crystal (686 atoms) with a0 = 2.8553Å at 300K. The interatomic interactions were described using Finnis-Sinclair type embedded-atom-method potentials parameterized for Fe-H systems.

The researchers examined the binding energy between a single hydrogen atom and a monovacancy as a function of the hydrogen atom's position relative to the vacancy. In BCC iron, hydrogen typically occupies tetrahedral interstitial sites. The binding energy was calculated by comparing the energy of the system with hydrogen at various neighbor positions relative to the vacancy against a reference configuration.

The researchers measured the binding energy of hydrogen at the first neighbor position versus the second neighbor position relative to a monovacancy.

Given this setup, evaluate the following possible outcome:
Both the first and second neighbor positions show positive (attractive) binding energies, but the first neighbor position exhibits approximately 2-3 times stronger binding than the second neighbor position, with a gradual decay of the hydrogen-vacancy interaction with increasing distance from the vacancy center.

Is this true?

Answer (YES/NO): NO